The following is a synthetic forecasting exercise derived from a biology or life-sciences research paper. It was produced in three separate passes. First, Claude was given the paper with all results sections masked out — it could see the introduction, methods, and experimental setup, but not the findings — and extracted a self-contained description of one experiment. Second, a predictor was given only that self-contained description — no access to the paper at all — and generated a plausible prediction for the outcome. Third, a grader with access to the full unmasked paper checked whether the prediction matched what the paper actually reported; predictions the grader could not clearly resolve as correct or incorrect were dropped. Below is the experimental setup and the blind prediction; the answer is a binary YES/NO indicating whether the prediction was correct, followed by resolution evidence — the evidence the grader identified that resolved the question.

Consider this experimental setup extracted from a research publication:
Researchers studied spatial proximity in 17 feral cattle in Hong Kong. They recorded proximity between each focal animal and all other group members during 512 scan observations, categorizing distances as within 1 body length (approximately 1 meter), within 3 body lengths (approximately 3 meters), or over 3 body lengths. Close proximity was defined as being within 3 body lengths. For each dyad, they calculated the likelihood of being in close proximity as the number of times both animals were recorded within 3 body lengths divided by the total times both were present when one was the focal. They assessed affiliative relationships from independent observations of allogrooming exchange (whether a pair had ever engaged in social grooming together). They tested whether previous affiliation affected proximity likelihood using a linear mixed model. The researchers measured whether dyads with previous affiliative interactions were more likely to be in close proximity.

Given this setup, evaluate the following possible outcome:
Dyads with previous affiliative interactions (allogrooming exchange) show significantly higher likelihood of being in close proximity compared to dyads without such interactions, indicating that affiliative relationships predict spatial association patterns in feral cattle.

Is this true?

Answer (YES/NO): NO